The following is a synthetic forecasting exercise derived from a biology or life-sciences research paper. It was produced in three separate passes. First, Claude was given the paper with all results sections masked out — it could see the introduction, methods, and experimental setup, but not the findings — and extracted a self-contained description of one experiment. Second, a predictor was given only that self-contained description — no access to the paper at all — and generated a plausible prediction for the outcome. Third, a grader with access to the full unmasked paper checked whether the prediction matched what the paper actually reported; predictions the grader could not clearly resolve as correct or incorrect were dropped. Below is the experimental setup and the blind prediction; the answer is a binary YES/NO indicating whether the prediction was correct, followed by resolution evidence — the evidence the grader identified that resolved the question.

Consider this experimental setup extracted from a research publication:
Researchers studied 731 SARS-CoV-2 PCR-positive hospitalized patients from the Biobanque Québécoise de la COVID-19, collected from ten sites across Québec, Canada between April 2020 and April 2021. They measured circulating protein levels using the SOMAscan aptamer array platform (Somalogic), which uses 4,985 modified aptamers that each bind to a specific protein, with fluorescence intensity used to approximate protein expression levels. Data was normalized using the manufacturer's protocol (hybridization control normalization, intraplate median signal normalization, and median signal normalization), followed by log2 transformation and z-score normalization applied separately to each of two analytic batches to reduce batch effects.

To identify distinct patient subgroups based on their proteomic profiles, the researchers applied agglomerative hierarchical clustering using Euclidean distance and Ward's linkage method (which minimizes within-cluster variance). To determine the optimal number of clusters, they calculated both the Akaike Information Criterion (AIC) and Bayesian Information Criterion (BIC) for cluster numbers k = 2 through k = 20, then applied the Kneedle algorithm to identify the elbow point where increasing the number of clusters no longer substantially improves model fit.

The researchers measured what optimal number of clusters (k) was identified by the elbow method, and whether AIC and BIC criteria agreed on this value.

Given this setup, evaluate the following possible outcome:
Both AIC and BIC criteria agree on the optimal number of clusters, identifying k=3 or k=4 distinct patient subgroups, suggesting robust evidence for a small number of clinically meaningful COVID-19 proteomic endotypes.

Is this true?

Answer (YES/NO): NO